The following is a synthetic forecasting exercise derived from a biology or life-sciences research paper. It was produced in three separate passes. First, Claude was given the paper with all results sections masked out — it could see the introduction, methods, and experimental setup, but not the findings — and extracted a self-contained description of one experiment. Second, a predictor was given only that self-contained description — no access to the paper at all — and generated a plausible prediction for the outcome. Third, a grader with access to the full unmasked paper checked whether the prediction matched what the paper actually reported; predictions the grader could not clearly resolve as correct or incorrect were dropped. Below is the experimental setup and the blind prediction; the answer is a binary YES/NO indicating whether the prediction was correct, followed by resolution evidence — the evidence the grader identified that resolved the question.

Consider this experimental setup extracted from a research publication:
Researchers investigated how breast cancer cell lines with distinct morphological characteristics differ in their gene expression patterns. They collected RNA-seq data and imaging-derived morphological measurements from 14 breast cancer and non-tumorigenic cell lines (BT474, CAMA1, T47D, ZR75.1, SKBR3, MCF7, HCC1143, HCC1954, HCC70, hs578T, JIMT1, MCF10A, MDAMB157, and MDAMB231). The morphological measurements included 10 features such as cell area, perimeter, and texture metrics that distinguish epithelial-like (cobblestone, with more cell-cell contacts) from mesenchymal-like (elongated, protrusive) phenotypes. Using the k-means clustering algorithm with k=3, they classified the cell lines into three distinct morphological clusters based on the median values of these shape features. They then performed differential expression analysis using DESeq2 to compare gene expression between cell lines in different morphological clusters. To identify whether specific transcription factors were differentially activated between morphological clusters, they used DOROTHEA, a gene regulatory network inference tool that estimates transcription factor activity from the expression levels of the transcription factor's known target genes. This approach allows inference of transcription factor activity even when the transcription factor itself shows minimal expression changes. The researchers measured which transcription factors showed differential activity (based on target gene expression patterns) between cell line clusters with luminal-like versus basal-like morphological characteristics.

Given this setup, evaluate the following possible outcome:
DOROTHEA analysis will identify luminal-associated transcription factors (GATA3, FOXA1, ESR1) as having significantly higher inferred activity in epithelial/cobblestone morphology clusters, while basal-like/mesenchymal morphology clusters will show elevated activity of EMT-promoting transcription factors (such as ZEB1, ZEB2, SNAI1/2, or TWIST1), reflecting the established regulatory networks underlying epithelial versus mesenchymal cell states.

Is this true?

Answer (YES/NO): NO